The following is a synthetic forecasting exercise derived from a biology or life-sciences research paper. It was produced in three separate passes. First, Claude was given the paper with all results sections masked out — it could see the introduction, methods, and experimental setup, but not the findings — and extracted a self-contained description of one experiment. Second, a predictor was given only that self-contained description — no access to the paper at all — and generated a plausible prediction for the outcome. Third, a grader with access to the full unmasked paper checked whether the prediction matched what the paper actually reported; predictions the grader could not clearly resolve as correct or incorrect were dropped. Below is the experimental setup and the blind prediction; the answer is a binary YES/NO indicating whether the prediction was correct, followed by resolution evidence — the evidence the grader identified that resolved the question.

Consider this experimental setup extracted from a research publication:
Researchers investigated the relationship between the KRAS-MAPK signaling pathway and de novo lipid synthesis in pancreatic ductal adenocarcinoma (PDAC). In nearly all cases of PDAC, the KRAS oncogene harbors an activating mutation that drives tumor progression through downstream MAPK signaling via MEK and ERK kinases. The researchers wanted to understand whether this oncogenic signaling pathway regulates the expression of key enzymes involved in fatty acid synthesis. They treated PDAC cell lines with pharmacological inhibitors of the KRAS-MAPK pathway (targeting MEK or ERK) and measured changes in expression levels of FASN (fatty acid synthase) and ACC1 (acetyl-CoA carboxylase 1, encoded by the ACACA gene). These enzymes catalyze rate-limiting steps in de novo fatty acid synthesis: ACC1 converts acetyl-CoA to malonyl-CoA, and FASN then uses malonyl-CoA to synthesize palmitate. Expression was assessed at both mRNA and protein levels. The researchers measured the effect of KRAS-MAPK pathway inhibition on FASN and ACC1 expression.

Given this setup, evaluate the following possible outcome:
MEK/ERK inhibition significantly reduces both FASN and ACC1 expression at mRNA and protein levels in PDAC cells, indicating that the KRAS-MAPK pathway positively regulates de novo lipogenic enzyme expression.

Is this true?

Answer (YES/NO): YES